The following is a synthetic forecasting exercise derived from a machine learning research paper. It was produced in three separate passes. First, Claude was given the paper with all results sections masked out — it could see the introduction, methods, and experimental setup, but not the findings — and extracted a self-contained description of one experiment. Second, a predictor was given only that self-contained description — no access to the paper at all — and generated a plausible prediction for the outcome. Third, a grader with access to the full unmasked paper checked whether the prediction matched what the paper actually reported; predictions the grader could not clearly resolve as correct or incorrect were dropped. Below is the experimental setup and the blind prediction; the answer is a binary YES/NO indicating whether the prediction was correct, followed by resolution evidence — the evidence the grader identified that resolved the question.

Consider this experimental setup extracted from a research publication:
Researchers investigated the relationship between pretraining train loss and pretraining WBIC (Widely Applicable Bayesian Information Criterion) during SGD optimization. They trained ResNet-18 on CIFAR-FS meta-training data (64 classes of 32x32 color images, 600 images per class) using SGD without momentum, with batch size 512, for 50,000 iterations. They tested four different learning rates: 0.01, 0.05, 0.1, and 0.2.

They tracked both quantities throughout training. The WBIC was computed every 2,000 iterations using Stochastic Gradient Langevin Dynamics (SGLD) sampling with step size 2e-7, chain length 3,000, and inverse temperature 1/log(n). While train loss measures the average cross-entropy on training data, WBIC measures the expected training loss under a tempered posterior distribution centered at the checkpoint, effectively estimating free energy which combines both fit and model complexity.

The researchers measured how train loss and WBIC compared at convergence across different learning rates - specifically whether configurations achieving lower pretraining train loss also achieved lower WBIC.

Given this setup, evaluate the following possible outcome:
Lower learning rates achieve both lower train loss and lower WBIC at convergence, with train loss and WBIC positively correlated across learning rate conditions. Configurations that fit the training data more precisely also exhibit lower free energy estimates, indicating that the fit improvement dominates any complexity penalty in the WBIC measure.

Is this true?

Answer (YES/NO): NO